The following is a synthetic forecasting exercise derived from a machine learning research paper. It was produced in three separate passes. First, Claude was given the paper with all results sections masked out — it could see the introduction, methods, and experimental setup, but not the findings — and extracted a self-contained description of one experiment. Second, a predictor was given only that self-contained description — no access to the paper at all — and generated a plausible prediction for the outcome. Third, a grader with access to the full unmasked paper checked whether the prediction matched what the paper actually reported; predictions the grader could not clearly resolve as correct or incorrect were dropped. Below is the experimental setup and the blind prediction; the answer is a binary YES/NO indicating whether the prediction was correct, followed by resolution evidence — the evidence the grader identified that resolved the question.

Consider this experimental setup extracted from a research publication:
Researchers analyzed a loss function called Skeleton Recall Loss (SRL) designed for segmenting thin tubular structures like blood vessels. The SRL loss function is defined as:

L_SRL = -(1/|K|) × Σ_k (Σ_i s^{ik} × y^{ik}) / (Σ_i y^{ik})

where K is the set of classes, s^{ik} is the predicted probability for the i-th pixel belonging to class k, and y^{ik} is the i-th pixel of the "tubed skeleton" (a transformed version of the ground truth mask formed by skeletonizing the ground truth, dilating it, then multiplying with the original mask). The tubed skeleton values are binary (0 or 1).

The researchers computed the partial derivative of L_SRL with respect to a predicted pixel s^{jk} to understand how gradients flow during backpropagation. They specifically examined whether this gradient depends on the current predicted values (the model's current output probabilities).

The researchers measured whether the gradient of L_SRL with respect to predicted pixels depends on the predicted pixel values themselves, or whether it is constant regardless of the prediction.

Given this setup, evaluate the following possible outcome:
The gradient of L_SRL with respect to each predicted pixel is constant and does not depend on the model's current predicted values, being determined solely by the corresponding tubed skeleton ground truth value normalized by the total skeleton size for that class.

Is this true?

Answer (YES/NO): YES